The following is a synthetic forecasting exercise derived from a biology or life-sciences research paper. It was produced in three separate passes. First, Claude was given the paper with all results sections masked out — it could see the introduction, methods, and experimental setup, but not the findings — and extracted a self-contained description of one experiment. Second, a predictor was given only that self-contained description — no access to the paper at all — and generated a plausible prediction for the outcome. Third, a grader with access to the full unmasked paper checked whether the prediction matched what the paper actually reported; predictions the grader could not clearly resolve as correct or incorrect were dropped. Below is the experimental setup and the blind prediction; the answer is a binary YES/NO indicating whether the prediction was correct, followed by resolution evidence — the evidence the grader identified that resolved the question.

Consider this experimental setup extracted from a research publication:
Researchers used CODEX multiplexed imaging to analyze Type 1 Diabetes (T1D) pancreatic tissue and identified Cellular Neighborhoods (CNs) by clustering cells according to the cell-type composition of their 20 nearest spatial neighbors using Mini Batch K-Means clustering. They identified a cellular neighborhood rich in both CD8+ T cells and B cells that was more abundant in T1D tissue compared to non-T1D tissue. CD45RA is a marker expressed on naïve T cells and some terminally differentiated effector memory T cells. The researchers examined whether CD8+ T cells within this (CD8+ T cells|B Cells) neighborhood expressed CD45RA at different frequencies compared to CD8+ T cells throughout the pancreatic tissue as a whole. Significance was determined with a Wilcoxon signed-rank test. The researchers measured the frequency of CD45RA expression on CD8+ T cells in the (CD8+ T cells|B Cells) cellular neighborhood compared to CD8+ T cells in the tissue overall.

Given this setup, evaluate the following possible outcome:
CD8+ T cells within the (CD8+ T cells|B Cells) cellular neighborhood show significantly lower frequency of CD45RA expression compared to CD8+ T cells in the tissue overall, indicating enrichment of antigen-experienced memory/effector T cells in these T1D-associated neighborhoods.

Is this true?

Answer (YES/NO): NO